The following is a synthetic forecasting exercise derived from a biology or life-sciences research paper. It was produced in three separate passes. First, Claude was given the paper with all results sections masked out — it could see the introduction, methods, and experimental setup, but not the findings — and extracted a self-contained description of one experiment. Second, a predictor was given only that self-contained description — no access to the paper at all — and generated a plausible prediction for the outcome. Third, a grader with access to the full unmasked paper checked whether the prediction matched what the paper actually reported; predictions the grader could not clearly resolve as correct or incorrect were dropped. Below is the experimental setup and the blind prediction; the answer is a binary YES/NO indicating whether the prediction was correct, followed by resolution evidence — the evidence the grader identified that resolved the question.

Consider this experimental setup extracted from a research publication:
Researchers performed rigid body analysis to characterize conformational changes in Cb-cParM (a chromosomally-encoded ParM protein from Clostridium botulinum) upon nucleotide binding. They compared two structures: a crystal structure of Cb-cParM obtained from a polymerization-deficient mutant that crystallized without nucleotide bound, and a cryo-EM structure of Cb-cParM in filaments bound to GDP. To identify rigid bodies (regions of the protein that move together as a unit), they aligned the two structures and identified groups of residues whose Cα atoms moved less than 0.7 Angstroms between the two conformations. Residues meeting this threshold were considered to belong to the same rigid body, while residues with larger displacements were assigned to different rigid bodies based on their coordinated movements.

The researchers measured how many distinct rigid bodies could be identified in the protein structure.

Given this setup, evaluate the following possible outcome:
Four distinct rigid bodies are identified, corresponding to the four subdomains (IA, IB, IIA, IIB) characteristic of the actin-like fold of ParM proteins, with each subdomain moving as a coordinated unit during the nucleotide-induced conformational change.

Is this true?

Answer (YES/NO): NO